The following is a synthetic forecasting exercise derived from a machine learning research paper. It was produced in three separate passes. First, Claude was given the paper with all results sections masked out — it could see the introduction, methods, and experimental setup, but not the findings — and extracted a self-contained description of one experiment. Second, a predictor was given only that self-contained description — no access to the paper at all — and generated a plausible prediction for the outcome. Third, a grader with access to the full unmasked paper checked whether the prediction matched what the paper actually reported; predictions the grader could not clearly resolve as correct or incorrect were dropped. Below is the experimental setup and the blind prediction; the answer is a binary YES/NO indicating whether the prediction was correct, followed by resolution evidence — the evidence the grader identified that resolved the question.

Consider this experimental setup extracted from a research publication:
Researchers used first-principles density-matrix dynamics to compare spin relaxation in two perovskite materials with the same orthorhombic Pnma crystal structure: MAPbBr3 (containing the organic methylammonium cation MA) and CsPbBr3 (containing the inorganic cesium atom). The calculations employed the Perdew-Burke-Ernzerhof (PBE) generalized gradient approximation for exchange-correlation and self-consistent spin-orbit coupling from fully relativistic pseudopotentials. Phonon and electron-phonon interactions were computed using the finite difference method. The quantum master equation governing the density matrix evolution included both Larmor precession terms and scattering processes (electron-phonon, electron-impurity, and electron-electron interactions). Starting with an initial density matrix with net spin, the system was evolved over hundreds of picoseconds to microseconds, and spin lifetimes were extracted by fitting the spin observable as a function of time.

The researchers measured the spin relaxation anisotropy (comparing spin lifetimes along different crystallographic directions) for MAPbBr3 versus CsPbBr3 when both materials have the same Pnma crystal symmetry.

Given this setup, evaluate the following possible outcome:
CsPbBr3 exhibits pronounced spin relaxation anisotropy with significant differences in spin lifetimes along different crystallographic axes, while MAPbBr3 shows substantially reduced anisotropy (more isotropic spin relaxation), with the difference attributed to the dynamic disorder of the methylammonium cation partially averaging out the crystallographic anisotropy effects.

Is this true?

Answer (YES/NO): NO